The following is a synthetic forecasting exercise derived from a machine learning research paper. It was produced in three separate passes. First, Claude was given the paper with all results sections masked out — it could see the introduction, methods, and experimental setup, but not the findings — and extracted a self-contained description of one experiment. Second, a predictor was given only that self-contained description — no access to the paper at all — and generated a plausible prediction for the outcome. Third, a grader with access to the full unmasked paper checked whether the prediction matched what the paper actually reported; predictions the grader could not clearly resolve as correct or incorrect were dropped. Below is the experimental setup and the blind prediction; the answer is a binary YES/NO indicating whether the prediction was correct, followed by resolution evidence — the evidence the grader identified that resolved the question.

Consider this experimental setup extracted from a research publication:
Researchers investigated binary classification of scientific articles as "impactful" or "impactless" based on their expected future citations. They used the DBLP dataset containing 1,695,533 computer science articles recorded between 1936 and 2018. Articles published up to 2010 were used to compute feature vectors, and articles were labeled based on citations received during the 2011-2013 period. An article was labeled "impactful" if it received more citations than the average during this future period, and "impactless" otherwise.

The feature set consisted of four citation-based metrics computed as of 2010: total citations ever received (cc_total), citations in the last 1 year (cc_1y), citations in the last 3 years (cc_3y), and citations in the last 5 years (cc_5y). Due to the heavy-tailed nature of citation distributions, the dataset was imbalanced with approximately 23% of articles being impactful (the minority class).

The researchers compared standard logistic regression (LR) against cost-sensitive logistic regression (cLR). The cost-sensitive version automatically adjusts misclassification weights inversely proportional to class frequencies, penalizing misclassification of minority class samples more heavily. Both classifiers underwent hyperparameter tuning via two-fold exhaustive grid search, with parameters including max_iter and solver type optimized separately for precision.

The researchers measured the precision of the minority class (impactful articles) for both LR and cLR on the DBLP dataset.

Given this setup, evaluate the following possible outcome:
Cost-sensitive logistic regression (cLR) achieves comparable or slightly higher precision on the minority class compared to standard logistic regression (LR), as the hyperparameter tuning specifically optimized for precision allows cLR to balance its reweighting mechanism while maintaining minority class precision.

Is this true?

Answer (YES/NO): NO